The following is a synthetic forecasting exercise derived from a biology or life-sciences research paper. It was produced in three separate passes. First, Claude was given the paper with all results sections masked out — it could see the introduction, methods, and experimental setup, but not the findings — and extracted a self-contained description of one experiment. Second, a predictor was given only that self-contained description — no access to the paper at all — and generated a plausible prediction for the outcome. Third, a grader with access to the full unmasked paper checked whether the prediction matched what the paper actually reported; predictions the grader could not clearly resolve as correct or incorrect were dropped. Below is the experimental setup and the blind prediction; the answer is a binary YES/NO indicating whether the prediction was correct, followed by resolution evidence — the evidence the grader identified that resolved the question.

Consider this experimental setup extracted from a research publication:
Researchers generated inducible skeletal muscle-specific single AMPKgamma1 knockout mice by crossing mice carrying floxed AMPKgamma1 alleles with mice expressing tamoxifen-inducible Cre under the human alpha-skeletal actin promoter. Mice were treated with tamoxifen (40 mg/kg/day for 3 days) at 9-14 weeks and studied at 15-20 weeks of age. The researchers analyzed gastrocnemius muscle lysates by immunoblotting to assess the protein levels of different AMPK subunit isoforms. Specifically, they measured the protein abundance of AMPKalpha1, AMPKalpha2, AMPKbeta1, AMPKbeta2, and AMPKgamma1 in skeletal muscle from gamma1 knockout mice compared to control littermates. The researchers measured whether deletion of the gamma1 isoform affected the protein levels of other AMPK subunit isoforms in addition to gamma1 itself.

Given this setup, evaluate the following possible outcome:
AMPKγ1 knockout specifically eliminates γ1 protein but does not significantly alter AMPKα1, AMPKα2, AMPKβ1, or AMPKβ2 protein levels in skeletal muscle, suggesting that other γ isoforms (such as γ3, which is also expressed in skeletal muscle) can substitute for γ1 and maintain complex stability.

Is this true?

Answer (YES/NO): NO